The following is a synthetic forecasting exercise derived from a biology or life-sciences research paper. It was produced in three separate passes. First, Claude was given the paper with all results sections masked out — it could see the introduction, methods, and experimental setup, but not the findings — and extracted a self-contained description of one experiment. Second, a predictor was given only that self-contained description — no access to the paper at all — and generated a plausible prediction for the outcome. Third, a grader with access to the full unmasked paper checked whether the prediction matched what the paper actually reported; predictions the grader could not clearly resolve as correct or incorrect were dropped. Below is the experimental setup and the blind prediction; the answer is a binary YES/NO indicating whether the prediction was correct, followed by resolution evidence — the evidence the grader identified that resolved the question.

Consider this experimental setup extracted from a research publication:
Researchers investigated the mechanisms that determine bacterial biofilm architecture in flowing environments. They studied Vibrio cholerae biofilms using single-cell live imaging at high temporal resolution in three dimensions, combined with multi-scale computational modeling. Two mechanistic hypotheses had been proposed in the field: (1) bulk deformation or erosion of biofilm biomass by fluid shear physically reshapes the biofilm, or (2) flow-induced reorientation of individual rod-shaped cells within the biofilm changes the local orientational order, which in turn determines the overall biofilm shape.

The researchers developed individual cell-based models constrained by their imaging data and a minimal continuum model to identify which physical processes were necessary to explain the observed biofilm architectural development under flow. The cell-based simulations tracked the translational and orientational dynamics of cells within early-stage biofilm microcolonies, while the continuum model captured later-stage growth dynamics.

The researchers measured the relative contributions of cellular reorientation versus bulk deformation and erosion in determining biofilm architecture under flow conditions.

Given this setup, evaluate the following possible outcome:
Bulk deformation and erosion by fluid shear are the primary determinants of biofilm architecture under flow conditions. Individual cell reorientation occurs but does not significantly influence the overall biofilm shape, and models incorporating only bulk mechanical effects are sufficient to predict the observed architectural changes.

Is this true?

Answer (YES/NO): NO